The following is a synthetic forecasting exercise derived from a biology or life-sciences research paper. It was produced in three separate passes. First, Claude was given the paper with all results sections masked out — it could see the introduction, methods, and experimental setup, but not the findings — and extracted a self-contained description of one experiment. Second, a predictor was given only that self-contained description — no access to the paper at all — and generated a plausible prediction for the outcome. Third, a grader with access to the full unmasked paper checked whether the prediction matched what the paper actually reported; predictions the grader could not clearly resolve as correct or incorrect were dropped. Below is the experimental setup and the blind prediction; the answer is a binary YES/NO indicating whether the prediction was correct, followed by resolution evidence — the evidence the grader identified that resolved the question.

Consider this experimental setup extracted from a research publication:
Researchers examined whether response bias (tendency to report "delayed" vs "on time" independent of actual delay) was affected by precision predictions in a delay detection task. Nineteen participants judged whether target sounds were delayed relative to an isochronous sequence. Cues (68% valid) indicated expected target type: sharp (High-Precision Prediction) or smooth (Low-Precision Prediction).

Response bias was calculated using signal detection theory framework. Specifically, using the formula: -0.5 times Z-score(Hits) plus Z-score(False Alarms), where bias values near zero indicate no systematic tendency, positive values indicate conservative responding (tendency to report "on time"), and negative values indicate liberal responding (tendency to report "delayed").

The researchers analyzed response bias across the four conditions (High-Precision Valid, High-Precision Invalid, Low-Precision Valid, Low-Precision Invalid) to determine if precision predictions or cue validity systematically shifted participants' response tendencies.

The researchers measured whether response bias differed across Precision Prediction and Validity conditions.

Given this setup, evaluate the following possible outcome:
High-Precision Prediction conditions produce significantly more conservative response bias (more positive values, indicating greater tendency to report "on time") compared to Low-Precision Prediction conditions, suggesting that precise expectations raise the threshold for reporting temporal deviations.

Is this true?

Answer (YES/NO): NO